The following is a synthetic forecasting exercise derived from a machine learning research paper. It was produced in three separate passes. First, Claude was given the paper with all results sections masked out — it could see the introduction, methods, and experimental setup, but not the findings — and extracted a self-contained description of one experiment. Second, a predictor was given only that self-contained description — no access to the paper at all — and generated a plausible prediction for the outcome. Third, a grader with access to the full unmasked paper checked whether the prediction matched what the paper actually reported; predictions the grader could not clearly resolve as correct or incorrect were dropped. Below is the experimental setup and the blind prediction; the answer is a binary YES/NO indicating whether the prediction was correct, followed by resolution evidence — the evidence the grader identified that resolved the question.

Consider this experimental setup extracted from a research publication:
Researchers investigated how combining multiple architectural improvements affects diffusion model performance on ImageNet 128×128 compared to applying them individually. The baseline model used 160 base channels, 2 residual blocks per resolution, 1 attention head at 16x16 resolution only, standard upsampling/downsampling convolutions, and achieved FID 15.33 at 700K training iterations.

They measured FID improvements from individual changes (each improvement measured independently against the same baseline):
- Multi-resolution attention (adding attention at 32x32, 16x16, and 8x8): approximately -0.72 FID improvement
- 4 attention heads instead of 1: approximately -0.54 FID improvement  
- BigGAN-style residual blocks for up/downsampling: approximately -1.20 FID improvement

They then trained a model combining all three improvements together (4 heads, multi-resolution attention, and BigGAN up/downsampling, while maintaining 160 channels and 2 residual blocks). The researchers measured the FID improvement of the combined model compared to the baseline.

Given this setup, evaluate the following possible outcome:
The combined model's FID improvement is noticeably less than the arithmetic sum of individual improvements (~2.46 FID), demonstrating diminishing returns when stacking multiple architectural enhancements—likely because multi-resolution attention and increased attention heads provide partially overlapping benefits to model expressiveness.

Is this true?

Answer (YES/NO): NO